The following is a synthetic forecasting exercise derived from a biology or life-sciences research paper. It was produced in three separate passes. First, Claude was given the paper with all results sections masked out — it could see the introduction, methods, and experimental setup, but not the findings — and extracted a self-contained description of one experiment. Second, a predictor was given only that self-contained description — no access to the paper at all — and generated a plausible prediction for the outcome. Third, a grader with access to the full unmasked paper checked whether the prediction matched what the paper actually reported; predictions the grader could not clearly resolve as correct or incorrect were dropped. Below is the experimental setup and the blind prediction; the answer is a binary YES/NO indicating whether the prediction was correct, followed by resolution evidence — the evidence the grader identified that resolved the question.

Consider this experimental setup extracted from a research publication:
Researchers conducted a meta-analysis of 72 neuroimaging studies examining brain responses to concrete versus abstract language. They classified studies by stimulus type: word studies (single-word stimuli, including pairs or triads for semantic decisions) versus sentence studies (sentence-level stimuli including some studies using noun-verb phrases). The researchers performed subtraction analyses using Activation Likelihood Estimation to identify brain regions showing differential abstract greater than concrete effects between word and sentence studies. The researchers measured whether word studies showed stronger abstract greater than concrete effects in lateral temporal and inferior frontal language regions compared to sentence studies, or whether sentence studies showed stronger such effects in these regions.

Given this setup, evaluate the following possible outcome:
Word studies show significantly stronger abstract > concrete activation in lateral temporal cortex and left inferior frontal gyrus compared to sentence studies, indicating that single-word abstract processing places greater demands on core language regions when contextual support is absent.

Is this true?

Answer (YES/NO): NO